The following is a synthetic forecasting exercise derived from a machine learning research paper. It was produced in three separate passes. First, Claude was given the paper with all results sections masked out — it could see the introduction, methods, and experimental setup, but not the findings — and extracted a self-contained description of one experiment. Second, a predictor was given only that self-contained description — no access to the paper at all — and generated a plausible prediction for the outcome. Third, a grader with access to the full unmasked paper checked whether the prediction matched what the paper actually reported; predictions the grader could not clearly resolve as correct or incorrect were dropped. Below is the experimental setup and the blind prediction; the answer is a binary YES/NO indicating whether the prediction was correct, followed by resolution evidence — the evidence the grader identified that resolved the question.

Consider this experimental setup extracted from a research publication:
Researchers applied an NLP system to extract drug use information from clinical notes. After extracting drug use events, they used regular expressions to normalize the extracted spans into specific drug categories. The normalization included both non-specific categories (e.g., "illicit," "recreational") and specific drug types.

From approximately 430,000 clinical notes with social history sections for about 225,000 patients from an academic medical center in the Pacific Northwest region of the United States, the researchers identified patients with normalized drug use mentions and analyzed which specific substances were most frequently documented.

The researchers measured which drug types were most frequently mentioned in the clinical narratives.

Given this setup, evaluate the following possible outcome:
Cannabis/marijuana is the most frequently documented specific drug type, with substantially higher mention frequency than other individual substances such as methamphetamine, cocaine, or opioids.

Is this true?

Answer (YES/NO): NO